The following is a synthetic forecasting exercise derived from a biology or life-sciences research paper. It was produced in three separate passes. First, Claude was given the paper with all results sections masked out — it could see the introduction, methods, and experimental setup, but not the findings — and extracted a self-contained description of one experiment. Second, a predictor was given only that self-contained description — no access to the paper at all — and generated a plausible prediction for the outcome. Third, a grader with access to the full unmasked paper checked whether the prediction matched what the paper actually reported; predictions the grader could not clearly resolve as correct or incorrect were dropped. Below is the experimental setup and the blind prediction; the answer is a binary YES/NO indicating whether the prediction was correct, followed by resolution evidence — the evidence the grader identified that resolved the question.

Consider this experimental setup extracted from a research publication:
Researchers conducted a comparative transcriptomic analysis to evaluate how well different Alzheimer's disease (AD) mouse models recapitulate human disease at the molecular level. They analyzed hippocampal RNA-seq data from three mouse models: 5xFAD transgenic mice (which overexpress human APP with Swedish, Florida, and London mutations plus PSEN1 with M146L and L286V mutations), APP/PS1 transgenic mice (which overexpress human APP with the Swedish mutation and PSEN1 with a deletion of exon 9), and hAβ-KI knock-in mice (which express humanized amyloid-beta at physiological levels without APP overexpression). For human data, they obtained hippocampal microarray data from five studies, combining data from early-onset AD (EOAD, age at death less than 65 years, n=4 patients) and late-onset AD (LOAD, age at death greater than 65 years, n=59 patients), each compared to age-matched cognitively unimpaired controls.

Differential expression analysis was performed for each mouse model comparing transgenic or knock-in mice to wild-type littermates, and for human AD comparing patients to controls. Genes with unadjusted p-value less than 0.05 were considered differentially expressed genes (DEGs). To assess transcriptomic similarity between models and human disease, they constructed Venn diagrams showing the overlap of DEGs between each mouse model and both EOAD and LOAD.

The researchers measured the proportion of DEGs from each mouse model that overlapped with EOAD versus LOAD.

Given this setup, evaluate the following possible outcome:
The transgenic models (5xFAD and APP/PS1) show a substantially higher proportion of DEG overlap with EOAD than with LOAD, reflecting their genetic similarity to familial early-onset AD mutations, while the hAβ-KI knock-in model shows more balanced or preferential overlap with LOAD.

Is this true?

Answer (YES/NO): NO